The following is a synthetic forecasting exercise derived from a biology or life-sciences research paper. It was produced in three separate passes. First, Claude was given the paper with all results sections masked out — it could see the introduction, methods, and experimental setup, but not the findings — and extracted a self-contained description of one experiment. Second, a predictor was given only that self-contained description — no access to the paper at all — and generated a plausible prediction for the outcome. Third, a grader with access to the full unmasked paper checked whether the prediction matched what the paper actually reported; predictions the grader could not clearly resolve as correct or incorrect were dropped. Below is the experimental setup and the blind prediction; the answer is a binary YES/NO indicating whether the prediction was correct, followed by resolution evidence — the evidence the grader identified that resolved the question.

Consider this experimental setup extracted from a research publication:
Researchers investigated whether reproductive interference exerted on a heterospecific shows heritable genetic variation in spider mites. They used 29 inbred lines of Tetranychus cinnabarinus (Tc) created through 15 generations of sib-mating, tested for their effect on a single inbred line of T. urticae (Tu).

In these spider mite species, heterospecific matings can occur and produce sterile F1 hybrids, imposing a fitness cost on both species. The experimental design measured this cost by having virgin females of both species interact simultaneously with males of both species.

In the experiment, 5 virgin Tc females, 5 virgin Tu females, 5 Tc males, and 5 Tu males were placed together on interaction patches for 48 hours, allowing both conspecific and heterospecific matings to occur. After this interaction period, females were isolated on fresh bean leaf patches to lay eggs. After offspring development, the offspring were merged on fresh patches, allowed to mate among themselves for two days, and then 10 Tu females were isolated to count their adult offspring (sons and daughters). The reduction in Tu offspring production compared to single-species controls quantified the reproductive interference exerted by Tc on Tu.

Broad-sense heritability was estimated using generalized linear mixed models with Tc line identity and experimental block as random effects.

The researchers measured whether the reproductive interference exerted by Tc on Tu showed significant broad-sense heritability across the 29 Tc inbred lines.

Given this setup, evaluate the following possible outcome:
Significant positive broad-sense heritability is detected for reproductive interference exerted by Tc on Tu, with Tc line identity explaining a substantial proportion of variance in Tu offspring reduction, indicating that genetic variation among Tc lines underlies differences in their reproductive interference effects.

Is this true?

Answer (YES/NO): NO